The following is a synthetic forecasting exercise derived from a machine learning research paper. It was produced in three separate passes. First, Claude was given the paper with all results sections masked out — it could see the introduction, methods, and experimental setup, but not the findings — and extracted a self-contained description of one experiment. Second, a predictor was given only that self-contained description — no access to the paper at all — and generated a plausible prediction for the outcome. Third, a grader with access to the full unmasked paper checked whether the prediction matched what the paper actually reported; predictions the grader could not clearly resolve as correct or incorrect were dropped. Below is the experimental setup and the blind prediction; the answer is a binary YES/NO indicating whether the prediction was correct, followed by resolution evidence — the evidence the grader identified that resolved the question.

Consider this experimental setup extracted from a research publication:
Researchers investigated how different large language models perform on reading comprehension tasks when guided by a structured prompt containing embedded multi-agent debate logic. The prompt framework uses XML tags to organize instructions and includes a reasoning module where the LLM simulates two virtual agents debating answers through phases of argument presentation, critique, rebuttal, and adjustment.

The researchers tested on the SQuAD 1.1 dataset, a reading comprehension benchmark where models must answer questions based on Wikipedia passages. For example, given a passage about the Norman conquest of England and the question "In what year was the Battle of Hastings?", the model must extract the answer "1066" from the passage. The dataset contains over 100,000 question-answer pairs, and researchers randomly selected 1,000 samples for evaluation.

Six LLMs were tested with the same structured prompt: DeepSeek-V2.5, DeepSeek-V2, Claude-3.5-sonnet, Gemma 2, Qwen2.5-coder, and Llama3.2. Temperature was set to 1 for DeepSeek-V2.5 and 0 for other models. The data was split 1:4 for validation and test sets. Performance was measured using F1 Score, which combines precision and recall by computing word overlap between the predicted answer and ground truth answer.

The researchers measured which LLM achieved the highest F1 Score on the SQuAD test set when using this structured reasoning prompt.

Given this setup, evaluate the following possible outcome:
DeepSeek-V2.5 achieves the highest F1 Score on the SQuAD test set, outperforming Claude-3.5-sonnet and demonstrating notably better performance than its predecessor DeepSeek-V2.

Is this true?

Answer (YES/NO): NO